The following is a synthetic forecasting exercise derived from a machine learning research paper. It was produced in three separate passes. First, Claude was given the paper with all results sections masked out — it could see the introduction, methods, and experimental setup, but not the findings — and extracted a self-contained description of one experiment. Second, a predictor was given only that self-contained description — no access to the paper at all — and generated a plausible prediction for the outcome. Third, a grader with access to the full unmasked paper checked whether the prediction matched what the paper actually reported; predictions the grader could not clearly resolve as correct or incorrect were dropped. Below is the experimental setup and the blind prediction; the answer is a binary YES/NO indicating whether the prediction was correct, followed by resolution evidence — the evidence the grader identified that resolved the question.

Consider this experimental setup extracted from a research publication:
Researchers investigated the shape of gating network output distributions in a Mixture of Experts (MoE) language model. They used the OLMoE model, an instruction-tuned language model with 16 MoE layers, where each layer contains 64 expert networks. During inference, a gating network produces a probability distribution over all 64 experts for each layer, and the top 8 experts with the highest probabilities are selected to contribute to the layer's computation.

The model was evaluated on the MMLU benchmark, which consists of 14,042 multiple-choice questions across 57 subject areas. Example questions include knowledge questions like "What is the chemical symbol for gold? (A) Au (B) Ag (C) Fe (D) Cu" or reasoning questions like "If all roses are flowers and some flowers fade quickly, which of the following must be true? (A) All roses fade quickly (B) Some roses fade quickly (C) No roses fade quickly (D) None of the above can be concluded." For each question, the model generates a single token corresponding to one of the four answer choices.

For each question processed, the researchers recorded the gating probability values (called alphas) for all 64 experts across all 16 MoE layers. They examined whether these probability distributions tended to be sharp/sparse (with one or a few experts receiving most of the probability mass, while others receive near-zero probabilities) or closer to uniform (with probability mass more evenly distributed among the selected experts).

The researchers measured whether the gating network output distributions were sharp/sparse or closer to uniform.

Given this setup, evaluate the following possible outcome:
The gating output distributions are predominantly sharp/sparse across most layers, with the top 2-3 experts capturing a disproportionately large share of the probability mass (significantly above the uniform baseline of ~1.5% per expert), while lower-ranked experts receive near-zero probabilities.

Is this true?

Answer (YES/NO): NO